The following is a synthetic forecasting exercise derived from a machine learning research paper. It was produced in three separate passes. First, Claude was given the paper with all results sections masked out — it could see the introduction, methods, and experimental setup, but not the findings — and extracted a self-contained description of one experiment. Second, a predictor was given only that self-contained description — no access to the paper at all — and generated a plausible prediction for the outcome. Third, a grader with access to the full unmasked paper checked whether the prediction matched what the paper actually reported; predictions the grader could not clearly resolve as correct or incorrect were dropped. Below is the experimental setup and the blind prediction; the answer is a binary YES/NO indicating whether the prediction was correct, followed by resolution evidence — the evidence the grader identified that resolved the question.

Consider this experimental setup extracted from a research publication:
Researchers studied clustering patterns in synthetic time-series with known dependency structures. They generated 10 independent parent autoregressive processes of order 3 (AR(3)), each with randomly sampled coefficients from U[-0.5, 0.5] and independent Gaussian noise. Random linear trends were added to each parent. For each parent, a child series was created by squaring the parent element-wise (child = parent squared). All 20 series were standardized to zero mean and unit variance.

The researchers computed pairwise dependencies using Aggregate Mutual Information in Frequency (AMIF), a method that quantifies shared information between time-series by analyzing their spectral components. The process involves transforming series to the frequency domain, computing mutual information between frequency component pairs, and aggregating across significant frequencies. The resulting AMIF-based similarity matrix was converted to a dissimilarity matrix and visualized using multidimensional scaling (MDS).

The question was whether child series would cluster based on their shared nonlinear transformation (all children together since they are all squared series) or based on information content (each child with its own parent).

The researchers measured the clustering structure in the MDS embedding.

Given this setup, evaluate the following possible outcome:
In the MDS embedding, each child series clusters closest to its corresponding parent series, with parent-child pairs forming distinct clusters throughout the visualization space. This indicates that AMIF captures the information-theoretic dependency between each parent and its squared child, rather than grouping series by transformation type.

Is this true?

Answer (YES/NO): YES